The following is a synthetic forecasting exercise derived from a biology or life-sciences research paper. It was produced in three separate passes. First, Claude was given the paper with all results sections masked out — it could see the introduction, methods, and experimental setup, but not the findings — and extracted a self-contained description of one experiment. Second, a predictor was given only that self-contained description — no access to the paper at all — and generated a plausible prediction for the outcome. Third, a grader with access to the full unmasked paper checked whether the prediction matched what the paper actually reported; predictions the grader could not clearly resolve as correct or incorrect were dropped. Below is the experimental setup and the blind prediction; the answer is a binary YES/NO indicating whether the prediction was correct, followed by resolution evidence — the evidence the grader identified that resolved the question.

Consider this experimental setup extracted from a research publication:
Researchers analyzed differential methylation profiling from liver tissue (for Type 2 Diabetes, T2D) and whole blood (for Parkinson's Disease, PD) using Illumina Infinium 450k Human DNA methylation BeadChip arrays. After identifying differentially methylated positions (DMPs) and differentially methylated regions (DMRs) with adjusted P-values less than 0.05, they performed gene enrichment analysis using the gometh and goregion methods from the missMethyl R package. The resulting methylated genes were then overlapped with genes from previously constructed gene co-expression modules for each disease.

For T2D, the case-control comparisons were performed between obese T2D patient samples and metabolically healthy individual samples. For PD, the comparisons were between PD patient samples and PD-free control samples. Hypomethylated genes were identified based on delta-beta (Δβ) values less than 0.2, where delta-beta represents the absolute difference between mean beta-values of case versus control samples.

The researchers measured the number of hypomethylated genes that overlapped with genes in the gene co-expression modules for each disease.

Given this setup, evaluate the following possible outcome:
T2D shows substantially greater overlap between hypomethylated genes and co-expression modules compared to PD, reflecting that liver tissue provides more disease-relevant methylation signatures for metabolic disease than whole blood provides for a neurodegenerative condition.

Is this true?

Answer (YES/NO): NO